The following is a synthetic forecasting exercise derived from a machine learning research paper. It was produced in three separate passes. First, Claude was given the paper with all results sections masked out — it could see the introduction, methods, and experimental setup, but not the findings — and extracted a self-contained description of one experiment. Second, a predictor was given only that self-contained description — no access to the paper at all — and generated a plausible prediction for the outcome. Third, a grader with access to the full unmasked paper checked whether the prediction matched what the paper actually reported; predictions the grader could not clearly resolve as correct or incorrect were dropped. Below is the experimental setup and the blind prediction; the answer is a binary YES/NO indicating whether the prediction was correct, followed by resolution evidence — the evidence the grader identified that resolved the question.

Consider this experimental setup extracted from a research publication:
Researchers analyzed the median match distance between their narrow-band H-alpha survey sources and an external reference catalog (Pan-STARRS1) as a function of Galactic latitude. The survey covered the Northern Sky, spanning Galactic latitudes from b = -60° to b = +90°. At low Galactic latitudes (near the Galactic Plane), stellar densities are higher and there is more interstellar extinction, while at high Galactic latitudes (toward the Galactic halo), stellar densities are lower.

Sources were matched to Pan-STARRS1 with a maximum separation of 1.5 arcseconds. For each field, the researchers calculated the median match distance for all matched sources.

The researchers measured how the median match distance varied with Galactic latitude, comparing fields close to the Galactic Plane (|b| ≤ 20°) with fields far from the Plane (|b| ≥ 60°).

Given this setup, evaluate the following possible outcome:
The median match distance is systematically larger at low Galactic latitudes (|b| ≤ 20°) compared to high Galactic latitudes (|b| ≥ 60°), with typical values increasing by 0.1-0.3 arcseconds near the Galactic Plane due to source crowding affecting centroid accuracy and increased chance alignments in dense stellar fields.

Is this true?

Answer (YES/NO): NO